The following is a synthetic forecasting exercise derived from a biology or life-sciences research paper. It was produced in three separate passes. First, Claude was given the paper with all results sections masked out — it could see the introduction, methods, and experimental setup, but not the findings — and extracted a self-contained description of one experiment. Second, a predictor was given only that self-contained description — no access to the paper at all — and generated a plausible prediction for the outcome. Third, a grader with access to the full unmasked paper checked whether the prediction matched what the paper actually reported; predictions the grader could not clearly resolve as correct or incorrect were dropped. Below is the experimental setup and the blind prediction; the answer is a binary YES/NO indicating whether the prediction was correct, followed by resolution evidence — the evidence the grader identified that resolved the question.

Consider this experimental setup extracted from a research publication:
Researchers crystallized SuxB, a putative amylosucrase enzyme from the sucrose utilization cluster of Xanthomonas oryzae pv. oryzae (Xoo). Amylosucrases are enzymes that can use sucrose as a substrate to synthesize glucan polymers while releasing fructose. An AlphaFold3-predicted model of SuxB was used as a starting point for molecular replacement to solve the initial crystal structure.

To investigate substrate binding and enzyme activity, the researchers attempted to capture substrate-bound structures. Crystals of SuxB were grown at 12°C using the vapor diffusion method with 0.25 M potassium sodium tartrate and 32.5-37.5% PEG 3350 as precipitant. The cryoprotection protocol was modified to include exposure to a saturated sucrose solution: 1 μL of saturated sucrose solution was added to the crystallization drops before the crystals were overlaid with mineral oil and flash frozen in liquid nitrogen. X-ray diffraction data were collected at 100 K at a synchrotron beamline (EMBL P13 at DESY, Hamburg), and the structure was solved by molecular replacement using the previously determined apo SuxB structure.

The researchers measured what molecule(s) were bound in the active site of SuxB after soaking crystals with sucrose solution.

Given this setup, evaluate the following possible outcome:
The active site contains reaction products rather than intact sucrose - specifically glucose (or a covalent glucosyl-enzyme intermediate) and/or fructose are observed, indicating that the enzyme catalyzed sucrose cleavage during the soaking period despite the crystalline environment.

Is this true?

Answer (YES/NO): YES